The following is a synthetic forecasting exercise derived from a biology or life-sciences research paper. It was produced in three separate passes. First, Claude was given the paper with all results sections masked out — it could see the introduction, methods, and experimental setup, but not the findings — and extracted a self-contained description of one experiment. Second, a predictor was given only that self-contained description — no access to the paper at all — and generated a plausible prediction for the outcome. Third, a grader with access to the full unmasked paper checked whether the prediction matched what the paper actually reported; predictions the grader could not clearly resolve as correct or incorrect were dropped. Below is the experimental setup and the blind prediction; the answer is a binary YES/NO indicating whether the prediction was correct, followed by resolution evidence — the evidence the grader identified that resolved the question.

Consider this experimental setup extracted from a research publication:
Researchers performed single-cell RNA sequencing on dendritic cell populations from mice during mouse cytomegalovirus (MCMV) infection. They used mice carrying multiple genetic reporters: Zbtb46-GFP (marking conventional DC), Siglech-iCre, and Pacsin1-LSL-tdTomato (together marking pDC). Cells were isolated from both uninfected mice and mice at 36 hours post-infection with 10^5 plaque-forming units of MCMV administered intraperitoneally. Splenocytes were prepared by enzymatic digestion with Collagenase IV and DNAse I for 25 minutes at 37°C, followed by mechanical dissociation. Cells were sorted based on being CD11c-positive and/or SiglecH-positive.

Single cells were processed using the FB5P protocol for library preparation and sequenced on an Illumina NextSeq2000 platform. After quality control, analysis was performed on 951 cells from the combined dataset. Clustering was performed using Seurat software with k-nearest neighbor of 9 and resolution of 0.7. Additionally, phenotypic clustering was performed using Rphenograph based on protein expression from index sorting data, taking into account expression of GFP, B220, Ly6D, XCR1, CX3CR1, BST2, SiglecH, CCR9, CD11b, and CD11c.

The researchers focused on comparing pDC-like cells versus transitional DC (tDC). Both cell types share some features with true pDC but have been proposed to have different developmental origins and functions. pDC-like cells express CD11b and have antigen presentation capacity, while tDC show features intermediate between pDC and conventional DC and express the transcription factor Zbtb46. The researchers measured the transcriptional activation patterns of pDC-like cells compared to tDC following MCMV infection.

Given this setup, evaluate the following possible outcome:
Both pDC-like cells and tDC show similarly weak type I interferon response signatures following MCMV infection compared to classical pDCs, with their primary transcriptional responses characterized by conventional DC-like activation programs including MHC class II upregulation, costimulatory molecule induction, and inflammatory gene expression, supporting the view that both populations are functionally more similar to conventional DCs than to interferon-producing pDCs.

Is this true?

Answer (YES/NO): NO